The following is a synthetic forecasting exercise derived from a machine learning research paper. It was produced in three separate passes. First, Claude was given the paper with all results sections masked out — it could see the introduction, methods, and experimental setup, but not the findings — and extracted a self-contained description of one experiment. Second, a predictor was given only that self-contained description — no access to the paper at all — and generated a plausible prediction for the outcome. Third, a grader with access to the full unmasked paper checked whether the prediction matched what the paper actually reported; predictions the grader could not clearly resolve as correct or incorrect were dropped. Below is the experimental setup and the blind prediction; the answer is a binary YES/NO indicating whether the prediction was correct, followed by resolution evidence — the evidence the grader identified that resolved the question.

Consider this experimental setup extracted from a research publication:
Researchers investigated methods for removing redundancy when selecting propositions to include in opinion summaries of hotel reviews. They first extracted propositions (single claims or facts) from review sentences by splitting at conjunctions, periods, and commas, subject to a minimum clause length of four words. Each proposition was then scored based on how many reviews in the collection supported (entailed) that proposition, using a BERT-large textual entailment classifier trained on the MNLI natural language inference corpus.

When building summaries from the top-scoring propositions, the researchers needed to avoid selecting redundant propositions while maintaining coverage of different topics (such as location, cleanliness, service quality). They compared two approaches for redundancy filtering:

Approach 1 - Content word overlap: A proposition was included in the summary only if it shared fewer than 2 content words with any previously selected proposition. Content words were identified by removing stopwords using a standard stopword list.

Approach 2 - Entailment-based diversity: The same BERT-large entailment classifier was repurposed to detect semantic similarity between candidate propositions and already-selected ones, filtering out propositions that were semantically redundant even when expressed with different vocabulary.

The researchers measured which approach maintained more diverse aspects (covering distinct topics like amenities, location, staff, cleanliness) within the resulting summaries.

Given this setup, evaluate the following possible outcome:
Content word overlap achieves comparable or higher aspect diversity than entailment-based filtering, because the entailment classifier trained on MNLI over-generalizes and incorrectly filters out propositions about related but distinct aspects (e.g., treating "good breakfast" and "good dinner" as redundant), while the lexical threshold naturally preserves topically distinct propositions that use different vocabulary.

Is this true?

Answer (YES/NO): YES